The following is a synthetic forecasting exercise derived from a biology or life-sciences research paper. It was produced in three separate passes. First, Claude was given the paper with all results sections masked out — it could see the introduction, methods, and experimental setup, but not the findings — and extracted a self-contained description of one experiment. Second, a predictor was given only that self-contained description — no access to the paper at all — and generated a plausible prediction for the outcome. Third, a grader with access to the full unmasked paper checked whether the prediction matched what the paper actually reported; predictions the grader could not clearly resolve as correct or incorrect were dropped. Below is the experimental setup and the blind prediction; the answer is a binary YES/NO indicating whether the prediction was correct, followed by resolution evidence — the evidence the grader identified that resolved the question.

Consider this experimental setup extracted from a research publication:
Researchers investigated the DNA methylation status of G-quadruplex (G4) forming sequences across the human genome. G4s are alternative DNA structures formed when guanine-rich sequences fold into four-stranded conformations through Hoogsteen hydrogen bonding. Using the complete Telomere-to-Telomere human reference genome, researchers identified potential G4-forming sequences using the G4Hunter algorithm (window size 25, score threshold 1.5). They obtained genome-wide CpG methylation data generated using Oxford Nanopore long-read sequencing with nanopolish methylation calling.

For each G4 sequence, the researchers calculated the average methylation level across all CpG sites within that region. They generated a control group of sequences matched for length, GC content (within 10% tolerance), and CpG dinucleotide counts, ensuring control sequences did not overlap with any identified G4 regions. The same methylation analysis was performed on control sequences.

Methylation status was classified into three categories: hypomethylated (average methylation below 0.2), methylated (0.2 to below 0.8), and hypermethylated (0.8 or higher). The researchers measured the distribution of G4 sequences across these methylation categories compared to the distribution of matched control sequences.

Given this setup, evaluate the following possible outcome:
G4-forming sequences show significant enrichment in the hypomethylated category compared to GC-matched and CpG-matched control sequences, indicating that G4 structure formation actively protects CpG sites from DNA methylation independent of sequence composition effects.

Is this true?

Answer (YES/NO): YES